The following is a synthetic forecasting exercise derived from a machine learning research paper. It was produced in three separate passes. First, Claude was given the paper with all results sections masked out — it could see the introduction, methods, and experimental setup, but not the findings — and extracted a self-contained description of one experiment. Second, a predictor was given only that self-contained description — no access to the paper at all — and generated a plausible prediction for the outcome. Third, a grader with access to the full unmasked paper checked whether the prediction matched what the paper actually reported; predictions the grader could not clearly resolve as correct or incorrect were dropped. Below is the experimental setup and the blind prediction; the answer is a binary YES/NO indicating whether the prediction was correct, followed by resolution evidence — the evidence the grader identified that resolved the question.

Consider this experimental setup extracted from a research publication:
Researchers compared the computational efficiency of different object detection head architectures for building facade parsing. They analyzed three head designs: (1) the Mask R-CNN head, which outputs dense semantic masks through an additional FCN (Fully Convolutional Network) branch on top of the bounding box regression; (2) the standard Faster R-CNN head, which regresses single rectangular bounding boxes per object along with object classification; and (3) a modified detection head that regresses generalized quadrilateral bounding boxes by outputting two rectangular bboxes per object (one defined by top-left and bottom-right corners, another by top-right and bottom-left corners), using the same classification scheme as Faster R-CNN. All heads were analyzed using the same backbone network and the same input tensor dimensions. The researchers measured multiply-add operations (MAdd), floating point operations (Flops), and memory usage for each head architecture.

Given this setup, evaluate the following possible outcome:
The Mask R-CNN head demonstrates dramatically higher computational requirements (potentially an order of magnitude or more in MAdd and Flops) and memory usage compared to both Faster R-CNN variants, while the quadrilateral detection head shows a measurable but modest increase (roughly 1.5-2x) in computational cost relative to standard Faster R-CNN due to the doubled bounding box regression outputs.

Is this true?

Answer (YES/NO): NO